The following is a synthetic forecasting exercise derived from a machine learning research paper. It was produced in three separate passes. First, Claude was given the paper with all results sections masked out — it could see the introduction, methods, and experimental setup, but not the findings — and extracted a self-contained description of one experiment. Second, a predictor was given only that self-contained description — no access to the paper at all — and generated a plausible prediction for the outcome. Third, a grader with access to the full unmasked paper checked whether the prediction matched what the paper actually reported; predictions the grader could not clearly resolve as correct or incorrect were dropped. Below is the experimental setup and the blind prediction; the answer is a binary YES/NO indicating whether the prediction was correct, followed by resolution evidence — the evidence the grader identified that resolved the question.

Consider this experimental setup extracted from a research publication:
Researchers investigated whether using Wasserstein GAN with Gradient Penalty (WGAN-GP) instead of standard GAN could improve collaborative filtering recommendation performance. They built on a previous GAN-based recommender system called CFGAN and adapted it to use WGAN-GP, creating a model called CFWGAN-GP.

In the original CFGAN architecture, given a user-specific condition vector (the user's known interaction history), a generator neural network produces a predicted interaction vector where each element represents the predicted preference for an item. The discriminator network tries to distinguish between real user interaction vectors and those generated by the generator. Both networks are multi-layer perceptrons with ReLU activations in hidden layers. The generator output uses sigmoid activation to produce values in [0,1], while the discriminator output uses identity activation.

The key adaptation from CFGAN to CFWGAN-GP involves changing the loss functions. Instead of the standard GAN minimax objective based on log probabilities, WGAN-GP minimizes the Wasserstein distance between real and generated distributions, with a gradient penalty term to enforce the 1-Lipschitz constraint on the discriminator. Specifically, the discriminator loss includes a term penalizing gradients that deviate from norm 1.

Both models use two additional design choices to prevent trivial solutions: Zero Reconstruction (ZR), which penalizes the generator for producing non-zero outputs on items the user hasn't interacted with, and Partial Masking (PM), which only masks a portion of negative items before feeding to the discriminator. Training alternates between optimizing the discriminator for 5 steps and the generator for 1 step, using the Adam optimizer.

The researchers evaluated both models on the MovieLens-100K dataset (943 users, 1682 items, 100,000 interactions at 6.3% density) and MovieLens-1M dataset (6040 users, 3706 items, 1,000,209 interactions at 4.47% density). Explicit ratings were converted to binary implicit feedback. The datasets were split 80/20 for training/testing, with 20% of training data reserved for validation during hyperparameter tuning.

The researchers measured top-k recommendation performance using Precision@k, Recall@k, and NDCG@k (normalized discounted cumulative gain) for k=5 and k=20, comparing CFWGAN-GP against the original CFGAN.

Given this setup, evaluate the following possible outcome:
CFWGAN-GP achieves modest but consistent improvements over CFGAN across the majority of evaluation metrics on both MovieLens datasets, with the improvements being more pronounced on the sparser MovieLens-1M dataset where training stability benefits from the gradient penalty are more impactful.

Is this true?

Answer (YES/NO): NO